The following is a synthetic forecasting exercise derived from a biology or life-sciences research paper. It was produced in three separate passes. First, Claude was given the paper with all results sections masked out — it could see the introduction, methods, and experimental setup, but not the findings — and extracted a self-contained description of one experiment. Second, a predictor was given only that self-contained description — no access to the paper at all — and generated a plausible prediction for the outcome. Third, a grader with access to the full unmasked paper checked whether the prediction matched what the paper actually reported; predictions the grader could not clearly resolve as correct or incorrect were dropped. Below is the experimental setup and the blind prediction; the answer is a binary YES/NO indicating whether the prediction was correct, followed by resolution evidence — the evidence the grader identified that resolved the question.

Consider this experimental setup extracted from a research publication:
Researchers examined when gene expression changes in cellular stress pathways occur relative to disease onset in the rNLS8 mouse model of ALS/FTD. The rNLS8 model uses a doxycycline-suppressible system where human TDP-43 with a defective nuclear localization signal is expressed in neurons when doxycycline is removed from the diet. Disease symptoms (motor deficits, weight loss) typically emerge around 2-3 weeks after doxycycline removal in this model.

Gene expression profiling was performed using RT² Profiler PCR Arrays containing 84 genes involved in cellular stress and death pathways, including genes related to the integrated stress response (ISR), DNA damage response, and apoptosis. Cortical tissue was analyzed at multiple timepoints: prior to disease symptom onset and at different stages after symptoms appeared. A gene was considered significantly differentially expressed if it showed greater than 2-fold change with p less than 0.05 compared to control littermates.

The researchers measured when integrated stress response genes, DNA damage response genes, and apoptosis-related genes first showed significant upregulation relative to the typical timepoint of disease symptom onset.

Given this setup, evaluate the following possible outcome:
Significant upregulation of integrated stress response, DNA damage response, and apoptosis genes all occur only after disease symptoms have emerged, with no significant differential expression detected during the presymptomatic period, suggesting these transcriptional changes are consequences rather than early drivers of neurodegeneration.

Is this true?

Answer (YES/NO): NO